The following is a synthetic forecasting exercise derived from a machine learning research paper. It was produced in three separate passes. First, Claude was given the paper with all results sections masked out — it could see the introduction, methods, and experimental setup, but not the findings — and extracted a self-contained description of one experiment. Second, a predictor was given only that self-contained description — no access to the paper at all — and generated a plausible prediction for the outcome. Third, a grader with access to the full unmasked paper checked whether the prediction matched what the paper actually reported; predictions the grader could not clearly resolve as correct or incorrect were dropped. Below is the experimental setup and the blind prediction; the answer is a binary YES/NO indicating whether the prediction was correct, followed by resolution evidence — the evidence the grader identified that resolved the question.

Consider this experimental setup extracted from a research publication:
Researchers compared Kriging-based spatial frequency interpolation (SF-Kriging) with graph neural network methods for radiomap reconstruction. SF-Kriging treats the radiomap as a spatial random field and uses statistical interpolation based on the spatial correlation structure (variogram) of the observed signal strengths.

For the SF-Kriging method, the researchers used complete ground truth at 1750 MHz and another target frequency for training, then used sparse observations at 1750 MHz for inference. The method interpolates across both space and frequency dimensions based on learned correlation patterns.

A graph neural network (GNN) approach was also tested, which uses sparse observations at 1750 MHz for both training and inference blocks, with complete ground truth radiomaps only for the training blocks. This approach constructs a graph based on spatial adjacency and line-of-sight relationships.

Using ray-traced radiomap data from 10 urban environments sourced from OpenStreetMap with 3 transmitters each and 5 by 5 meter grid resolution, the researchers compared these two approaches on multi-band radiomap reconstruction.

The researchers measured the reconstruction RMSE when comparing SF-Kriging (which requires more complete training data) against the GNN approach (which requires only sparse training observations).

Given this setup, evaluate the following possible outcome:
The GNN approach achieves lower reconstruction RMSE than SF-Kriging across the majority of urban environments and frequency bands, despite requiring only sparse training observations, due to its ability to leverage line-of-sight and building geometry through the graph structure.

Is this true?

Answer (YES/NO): YES